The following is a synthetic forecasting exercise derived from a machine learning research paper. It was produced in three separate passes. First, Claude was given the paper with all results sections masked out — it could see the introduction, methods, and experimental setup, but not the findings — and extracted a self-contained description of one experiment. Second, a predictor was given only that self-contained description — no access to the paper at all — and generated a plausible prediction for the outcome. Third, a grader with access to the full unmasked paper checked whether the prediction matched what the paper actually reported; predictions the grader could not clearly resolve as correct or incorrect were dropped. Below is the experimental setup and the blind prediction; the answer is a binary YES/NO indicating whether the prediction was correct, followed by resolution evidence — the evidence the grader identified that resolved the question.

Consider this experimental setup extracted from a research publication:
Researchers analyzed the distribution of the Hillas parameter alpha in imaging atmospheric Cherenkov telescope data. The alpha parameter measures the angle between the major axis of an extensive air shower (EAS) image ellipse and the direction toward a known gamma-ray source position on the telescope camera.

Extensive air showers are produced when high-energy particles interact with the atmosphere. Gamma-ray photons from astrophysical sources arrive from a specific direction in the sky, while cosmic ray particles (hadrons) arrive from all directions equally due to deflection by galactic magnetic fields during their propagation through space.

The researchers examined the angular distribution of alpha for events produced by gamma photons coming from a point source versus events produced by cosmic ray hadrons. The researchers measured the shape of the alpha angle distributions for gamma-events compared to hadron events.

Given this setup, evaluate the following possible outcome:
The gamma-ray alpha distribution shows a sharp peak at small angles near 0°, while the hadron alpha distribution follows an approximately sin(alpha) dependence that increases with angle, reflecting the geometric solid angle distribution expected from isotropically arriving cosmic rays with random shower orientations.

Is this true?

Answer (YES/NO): NO